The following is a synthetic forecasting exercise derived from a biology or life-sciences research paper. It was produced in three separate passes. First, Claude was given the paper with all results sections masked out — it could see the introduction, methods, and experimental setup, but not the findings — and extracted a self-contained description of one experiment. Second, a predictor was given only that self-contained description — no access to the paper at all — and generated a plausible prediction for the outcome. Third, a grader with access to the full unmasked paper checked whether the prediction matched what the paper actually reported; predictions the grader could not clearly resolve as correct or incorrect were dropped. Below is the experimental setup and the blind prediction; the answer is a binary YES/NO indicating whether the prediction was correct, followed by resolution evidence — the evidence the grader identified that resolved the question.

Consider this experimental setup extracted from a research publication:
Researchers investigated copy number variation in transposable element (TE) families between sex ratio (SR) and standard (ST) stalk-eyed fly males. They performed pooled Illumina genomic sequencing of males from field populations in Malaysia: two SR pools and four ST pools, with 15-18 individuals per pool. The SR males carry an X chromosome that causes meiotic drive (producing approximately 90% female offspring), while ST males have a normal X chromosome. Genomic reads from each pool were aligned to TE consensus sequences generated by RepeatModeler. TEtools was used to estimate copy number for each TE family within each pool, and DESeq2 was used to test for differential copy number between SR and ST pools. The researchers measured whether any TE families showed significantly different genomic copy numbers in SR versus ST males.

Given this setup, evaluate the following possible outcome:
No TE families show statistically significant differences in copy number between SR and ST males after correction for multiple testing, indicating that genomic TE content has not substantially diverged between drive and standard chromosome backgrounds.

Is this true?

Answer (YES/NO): NO